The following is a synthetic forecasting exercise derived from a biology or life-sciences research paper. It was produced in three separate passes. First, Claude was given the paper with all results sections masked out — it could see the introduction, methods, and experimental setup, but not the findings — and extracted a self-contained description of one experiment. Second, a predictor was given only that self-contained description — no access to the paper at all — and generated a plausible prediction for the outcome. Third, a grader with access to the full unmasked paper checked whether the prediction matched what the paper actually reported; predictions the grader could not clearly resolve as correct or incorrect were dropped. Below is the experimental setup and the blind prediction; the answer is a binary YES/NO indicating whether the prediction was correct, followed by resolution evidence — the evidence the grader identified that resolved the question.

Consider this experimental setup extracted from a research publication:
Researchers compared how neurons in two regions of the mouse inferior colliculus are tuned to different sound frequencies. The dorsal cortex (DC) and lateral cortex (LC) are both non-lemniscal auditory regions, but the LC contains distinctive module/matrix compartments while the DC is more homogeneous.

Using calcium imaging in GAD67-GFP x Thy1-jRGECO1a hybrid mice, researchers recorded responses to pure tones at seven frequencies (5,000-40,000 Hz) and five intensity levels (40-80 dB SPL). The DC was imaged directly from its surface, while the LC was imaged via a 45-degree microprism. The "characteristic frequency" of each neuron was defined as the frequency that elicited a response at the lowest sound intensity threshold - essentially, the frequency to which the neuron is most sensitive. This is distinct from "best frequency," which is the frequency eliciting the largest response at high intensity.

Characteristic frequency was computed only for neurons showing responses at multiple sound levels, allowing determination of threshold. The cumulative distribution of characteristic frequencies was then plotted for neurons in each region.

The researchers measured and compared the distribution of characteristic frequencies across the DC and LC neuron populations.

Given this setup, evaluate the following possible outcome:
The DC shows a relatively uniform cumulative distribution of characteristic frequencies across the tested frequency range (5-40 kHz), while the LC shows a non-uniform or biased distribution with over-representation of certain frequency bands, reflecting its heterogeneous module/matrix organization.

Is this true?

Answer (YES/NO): NO